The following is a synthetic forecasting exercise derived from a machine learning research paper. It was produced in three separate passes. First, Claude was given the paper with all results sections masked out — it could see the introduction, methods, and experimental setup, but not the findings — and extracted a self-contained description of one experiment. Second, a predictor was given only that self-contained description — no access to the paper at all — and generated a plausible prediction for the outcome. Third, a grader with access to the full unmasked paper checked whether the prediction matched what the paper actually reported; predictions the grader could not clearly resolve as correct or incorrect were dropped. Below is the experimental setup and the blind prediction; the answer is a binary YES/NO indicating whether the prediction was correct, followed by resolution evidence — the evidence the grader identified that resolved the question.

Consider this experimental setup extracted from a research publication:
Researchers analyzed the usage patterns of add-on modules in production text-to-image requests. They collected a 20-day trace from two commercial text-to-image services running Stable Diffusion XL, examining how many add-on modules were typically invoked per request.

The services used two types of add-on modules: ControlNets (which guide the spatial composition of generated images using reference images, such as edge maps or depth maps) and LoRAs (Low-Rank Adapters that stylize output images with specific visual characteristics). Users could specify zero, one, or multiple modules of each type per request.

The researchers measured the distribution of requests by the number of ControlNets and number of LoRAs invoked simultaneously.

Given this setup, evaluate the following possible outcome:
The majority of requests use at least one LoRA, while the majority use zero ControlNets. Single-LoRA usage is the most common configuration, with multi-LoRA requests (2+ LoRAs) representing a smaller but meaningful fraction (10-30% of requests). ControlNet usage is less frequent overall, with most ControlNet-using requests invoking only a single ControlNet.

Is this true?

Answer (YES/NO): NO